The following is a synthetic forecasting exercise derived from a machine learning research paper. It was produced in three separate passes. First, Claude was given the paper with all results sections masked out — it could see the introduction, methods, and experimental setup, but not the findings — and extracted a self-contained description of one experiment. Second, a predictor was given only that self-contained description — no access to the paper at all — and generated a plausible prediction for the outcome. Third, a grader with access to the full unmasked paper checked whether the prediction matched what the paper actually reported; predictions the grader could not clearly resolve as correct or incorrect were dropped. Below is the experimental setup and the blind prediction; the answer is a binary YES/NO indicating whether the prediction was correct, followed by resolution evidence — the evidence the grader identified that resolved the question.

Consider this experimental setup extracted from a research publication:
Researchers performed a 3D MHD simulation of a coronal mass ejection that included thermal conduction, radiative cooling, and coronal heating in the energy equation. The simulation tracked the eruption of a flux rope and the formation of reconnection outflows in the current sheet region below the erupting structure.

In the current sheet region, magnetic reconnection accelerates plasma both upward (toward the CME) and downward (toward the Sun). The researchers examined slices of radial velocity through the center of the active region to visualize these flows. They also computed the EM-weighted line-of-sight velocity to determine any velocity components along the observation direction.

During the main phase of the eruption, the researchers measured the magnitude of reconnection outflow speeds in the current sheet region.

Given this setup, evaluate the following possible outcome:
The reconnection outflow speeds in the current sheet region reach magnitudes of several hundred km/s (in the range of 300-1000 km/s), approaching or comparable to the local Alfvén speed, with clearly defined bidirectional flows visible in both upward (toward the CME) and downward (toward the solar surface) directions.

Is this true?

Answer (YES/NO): NO